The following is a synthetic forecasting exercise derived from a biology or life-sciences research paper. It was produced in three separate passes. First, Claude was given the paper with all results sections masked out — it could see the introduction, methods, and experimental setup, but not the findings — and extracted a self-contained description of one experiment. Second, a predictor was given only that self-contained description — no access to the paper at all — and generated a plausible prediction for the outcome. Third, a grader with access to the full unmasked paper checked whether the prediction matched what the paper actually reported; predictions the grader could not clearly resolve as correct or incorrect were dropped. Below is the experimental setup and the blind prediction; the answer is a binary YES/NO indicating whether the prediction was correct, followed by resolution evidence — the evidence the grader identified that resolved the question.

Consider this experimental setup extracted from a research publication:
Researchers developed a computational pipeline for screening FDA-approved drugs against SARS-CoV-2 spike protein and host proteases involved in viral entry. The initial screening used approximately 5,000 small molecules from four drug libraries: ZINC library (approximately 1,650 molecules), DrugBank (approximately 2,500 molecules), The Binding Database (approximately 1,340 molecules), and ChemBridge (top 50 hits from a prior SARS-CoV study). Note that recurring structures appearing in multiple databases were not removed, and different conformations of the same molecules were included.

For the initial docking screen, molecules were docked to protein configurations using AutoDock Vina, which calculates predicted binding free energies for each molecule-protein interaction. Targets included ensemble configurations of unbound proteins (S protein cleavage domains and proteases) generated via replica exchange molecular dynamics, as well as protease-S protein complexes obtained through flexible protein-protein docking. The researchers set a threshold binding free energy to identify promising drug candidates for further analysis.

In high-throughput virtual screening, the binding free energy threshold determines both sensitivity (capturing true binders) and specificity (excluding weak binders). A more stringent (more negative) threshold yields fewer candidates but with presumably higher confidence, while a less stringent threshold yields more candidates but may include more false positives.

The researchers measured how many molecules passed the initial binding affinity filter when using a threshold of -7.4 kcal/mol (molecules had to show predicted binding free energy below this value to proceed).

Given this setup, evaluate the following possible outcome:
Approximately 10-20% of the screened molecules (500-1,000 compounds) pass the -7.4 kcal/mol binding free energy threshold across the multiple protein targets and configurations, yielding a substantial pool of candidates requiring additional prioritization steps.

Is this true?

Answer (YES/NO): NO